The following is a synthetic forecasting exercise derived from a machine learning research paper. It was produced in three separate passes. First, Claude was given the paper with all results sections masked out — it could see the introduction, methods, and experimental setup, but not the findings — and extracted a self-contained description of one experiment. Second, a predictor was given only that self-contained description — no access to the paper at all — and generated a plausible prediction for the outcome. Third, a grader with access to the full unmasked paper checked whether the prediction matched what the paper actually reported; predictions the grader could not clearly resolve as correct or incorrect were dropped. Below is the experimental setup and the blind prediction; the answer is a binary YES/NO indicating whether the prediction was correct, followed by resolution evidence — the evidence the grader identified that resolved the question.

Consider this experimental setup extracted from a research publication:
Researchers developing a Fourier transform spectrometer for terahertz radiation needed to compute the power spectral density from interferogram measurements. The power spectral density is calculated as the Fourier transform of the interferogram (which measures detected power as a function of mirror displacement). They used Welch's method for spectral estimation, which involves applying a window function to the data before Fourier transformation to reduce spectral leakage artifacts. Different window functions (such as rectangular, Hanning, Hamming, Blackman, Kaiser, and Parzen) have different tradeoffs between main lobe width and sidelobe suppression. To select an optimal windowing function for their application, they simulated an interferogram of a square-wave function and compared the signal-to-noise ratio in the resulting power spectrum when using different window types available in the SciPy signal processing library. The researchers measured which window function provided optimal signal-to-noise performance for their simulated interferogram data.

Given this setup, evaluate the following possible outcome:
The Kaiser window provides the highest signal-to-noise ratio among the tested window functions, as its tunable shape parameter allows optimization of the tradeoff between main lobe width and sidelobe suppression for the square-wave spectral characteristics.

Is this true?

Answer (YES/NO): NO